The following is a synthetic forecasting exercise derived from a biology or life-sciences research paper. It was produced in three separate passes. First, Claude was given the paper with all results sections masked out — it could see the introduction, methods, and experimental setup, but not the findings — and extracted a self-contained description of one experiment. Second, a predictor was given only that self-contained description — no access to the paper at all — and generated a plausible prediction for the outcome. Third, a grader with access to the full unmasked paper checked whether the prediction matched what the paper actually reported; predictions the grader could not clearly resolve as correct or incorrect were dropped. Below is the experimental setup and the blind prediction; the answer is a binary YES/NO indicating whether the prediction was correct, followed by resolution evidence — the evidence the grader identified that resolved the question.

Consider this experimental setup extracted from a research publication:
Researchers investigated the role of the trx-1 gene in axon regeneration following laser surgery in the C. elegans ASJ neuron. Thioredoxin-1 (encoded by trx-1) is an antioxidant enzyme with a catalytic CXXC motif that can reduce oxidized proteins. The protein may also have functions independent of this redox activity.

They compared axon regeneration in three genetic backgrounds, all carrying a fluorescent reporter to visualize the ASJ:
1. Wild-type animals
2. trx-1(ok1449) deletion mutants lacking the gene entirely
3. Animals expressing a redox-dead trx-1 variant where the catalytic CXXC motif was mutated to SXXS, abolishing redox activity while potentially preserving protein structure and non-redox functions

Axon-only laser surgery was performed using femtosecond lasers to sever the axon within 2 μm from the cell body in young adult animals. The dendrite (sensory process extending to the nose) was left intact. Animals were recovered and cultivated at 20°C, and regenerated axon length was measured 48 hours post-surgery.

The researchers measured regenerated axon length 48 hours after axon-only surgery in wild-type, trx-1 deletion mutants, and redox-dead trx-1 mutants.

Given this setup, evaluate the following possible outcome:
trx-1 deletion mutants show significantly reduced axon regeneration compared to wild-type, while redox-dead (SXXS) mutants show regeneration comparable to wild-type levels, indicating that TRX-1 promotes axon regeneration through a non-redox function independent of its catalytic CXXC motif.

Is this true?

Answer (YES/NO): NO